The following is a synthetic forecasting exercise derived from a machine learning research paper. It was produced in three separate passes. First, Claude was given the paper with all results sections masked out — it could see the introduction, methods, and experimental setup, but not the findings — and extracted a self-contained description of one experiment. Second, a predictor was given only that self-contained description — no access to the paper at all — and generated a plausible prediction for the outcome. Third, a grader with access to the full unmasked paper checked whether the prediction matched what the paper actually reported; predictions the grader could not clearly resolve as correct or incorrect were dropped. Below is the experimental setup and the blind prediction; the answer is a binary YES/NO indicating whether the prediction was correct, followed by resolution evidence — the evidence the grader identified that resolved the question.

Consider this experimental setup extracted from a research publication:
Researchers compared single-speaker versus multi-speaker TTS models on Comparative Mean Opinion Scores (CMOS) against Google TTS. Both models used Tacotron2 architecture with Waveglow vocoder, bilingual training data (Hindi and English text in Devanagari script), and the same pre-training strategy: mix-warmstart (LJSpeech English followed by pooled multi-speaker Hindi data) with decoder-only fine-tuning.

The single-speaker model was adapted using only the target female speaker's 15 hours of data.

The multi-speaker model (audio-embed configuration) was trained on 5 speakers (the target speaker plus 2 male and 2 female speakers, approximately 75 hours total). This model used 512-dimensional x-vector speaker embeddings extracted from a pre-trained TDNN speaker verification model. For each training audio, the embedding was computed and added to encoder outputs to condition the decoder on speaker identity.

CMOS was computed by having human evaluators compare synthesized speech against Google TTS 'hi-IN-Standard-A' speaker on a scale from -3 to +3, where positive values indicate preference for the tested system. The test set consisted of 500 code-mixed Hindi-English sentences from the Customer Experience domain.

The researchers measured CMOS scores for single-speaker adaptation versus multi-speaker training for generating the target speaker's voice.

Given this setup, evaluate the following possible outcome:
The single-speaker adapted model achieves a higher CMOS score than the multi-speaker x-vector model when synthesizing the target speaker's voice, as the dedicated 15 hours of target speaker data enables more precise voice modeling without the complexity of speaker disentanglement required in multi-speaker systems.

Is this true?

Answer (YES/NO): YES